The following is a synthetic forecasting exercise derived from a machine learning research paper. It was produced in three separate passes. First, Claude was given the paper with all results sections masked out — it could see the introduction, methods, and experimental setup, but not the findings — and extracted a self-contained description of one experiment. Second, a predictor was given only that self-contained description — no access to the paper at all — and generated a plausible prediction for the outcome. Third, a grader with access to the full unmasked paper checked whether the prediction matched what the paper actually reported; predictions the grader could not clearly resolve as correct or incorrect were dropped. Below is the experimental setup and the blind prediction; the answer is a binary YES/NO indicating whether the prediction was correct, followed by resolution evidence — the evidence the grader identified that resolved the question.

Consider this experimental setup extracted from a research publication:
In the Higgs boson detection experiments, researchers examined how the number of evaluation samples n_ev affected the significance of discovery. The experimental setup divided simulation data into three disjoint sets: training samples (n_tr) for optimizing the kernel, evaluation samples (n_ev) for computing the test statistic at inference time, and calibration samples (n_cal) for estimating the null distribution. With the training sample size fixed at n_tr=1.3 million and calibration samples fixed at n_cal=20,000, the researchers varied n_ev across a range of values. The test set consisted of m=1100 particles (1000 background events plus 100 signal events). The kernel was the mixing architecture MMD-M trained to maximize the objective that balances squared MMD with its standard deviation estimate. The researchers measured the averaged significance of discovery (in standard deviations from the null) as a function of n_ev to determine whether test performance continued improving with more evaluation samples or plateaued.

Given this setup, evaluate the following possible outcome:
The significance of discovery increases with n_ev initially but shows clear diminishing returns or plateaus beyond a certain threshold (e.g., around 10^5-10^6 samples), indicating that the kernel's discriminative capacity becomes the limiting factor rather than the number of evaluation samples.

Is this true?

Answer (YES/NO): NO